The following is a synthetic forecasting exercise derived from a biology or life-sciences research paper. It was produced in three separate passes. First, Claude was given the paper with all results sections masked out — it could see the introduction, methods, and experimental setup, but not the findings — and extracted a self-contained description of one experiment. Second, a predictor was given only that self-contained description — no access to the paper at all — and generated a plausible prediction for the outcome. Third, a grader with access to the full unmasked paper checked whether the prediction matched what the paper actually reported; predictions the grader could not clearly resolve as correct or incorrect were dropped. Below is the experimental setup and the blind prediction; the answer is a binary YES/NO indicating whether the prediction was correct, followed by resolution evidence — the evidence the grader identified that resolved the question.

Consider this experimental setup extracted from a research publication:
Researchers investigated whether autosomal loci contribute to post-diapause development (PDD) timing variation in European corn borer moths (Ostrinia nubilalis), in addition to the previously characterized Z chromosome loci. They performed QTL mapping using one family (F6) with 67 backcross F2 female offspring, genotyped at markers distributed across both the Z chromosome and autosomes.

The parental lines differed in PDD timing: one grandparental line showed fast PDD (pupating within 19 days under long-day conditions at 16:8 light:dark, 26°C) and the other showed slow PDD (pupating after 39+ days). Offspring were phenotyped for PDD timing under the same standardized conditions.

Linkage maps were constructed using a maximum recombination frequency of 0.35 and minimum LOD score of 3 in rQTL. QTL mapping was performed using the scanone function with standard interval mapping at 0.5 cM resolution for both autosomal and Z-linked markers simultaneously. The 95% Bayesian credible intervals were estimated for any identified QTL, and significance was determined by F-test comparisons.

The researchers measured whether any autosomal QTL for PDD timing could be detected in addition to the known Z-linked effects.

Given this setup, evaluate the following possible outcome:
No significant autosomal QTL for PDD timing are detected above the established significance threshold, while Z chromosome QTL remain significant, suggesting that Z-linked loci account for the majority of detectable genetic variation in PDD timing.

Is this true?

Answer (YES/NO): YES